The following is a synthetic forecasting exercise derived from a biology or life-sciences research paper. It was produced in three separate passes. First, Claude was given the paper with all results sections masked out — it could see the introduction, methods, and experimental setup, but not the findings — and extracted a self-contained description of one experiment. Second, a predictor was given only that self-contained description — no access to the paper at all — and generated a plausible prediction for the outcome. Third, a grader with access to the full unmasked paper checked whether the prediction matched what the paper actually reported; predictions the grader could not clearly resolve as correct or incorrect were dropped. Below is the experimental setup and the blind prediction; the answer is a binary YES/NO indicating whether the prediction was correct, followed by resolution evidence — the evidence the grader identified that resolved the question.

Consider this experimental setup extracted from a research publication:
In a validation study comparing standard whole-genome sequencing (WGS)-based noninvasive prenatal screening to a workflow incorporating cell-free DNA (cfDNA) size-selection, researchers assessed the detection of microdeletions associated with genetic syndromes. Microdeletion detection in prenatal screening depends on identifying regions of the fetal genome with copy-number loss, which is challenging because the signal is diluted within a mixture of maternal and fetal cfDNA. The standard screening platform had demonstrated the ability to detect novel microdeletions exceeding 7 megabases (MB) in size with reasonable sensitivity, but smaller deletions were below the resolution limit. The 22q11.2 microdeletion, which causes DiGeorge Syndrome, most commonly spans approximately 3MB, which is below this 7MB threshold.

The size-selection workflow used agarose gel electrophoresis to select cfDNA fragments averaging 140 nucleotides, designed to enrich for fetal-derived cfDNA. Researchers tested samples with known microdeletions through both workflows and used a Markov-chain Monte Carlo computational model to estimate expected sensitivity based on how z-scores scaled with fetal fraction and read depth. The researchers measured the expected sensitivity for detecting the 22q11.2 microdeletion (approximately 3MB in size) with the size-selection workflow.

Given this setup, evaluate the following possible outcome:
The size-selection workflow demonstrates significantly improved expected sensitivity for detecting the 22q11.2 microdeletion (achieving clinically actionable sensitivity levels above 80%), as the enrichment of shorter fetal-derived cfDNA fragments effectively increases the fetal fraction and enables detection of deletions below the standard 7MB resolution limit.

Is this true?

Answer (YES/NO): YES